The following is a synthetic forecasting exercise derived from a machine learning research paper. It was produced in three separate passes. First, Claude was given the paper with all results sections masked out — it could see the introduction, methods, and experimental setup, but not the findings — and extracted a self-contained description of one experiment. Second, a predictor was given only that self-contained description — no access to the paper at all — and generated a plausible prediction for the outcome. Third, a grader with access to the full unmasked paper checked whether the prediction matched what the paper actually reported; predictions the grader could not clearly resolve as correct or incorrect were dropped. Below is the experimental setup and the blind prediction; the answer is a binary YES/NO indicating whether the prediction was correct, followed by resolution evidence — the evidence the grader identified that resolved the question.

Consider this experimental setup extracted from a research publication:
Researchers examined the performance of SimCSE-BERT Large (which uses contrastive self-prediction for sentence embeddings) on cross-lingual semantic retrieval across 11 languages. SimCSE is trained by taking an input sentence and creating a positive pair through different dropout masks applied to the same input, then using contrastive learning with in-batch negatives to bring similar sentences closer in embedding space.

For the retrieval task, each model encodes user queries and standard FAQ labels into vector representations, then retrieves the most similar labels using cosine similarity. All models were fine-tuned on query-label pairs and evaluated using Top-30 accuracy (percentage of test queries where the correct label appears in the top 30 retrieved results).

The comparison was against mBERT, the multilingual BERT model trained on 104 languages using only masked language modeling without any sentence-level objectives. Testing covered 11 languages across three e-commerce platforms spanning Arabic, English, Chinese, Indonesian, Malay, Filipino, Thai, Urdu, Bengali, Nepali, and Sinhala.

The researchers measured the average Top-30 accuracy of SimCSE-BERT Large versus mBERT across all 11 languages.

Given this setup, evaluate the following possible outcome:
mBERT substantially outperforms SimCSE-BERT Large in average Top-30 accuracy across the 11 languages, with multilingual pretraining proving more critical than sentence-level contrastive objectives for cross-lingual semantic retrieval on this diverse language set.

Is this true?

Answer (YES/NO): YES